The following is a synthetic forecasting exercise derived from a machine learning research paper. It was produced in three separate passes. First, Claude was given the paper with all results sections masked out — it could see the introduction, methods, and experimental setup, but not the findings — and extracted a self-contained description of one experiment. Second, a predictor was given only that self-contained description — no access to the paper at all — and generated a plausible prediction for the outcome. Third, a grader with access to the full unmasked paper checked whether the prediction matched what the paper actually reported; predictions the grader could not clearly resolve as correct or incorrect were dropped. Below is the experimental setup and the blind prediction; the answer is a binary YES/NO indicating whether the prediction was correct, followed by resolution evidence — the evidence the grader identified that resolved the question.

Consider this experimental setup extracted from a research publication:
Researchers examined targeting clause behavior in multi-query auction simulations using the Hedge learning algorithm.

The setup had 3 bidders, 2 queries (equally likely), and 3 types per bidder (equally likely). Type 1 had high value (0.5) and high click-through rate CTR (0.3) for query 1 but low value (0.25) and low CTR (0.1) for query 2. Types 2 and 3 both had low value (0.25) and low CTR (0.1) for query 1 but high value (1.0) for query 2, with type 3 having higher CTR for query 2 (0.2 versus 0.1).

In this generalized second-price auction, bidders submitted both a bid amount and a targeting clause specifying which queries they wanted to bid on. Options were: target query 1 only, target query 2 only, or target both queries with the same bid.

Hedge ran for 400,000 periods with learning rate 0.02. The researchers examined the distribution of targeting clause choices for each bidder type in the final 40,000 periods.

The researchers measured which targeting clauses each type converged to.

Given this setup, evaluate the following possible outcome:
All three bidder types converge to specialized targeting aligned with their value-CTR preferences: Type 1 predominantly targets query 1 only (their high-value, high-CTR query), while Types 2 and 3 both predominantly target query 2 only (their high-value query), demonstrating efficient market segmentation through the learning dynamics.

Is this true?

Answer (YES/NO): YES